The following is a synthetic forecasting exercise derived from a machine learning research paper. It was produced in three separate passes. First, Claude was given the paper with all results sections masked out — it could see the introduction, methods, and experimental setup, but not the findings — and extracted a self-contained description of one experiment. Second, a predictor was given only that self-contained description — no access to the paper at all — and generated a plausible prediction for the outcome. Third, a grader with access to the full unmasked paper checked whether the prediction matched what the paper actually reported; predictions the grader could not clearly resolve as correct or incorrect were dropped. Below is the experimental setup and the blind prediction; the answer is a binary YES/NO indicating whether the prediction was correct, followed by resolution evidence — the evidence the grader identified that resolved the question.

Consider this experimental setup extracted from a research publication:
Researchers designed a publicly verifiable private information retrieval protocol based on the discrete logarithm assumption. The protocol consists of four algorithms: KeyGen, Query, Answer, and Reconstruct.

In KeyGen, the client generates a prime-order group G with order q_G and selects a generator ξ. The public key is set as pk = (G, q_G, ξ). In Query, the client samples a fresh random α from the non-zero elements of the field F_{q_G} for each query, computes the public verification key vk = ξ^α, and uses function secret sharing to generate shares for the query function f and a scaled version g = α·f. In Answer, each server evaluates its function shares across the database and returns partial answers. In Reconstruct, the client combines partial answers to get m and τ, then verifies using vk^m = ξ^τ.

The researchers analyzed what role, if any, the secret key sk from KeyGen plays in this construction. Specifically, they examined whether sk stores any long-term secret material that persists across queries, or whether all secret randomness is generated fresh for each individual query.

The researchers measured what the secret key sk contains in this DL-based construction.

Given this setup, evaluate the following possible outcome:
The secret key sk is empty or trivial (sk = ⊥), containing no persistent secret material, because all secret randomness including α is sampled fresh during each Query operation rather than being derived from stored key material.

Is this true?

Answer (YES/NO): YES